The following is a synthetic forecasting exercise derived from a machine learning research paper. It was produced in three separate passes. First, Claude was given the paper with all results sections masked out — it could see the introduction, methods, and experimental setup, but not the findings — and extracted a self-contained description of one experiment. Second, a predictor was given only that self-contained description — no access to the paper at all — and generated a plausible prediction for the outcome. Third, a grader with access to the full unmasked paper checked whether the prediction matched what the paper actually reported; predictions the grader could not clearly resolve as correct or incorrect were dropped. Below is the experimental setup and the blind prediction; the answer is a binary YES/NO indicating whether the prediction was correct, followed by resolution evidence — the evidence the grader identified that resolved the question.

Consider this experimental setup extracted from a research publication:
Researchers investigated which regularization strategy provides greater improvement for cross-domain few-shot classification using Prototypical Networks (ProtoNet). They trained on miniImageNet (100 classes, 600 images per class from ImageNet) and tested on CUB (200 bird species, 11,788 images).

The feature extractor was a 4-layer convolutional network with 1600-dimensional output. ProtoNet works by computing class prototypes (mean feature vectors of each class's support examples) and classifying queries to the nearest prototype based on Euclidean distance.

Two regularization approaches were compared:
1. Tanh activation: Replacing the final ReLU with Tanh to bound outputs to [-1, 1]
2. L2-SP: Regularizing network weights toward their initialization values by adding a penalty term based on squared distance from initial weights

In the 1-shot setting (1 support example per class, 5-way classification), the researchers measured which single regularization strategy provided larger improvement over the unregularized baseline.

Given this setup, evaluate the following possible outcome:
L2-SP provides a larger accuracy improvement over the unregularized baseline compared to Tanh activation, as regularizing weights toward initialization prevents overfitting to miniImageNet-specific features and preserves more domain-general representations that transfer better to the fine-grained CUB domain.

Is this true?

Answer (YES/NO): NO